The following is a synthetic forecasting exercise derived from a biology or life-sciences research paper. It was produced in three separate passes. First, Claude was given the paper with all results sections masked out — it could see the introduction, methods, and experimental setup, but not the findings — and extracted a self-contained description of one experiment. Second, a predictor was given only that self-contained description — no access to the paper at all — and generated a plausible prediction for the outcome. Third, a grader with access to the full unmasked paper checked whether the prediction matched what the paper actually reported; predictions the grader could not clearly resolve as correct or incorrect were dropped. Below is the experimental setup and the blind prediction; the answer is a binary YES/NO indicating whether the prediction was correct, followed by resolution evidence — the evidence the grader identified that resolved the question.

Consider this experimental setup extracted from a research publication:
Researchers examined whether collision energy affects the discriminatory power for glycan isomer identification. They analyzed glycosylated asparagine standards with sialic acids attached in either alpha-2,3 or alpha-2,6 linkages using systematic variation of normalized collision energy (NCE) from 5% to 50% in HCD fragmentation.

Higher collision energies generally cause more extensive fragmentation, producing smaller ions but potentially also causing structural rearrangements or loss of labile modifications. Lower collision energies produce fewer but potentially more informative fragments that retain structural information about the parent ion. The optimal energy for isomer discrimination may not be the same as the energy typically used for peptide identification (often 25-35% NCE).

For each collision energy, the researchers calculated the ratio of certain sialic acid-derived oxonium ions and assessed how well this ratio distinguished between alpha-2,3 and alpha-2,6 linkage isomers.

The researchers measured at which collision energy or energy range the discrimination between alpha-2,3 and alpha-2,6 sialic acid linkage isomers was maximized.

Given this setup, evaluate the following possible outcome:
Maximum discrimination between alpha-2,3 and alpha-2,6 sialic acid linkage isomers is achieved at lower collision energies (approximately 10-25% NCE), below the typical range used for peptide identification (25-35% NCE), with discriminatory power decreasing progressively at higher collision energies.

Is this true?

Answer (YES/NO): NO